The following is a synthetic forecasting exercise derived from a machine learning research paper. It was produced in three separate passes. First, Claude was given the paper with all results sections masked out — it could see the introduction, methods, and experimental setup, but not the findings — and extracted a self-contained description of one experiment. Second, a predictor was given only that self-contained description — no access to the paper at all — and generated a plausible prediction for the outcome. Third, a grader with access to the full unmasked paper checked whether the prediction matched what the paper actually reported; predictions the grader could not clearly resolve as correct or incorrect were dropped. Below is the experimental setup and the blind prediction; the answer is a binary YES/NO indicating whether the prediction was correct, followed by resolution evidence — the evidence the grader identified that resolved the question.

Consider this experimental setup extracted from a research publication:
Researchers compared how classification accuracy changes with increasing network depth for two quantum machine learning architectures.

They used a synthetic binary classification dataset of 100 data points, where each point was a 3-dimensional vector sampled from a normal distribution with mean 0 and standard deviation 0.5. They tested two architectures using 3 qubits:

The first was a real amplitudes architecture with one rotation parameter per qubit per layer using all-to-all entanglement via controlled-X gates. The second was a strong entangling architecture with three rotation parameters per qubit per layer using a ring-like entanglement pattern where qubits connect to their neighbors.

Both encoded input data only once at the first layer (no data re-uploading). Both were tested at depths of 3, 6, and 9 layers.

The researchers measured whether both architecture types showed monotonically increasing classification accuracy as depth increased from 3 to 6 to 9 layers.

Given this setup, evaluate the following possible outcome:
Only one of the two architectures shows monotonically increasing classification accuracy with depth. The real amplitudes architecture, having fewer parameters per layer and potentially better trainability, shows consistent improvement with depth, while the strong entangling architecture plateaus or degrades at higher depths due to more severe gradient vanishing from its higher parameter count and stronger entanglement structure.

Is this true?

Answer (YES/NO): NO